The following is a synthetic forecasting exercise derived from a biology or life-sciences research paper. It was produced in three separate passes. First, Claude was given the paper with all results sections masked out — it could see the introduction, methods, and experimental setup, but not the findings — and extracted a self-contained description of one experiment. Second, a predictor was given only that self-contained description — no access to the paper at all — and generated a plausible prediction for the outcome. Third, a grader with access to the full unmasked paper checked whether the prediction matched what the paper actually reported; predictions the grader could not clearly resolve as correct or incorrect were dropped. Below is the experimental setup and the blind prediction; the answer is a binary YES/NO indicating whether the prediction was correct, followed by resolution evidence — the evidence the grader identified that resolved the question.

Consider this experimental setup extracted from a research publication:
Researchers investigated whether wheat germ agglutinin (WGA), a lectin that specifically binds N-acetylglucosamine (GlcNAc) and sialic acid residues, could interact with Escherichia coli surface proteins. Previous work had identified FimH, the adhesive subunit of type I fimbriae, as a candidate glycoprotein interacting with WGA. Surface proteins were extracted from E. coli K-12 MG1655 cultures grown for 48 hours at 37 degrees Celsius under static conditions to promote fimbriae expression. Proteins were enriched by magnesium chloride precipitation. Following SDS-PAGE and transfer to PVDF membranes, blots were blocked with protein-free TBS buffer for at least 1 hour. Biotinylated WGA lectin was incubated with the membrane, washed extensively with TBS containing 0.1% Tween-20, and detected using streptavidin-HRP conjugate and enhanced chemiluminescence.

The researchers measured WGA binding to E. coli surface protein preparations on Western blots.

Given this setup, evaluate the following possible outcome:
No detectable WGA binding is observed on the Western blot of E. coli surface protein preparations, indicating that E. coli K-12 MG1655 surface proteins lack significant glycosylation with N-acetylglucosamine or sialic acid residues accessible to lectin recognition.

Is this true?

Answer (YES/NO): NO